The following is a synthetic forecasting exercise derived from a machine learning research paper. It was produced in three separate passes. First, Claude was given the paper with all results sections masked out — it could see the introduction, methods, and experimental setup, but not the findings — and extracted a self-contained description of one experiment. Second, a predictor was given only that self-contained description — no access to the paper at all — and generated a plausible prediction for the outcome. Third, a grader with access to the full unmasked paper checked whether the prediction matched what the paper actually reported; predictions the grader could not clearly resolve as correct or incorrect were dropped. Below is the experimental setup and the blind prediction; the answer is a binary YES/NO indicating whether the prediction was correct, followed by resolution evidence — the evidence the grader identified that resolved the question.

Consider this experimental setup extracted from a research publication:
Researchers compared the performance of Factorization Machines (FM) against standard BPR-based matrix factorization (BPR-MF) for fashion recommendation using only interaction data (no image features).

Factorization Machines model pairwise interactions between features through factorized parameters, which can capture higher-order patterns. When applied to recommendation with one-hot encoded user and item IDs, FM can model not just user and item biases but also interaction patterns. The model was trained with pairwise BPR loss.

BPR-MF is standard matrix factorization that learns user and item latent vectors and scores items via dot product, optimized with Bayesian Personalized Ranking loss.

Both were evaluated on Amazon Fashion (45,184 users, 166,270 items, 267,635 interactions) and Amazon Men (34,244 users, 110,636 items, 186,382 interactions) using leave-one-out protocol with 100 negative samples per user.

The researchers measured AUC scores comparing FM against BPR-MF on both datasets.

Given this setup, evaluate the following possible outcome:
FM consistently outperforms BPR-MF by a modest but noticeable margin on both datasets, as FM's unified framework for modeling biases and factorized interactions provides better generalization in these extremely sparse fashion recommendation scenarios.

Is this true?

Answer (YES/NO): NO